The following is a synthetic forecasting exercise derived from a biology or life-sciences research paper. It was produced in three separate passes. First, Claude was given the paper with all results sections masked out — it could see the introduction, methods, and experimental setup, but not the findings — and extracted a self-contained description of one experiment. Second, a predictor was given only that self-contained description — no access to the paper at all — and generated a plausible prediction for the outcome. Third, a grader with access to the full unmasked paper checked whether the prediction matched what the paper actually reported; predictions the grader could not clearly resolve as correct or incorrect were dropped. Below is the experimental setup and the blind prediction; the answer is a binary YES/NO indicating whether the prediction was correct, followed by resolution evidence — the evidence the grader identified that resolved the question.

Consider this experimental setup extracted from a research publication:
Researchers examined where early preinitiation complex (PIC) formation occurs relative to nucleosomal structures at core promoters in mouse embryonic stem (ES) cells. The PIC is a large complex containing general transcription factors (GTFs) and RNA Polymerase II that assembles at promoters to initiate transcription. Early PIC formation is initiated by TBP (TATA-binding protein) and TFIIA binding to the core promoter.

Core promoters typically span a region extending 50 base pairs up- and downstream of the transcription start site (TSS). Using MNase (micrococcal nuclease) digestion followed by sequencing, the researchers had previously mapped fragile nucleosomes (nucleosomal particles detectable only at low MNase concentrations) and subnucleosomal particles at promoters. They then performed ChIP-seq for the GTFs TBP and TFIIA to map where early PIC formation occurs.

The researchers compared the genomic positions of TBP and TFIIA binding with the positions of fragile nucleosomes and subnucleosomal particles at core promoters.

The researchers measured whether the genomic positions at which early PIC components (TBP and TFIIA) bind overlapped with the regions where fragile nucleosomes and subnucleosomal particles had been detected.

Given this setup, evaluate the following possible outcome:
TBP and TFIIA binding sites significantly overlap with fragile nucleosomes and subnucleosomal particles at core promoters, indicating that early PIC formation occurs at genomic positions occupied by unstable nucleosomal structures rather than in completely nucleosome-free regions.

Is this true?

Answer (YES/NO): NO